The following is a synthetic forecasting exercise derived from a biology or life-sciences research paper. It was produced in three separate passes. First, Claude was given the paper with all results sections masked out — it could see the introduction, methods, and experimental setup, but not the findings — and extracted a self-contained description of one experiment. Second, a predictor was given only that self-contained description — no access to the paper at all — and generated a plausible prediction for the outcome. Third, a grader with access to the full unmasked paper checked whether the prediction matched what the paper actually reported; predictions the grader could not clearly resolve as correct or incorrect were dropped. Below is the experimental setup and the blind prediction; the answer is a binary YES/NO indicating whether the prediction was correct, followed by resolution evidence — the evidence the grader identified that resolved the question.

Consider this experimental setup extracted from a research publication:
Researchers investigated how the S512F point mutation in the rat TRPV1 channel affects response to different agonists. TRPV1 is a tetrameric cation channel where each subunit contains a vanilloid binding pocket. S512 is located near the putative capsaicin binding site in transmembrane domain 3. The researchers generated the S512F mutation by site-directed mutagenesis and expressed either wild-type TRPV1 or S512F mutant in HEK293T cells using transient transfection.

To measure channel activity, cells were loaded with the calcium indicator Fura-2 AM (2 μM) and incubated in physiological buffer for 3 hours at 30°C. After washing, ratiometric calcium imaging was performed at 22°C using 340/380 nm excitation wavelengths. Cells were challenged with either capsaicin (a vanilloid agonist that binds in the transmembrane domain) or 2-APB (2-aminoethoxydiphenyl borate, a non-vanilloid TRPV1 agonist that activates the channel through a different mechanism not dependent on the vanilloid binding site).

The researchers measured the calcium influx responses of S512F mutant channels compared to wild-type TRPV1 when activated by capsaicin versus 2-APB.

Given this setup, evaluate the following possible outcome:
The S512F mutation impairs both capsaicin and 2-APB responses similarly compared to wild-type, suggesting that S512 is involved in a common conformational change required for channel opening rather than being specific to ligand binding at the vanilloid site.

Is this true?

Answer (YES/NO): NO